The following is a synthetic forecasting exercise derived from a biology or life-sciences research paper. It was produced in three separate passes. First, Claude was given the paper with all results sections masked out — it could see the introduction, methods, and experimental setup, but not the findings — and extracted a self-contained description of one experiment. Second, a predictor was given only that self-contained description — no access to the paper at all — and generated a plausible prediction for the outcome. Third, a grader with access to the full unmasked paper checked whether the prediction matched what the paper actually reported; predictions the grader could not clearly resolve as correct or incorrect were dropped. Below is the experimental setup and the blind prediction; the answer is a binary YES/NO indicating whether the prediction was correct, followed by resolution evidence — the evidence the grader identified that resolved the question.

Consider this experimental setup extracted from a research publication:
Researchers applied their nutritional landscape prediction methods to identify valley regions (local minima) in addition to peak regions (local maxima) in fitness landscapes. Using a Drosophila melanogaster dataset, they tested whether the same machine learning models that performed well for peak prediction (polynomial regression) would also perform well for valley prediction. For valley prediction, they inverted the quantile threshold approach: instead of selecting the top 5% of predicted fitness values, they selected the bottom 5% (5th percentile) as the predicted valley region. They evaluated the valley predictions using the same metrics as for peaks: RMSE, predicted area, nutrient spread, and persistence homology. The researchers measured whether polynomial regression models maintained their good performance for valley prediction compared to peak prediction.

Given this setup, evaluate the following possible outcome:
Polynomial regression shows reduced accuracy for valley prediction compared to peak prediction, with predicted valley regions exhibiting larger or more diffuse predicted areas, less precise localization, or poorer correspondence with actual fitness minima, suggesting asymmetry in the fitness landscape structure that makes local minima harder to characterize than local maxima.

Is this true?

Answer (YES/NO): NO